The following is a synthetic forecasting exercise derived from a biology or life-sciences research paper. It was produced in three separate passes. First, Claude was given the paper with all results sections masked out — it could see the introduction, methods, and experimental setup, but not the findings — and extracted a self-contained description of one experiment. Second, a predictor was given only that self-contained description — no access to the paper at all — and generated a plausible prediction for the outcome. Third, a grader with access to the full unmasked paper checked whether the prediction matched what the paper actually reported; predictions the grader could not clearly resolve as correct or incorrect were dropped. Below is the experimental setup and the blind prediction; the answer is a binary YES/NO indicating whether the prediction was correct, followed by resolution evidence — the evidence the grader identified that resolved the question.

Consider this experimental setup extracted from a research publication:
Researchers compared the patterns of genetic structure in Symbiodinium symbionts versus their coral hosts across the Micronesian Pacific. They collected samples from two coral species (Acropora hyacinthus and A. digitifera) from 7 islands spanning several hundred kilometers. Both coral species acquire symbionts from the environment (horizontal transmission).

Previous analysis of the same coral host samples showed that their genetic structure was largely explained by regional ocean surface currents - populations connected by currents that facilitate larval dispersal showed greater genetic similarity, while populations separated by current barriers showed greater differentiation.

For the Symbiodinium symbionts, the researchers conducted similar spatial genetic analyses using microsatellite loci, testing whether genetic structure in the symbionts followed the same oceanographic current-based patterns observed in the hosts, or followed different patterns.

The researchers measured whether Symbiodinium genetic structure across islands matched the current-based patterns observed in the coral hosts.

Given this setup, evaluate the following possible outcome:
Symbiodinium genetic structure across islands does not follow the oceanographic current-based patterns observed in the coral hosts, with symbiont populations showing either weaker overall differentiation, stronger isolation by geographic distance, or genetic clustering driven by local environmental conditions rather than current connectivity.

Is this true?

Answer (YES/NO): YES